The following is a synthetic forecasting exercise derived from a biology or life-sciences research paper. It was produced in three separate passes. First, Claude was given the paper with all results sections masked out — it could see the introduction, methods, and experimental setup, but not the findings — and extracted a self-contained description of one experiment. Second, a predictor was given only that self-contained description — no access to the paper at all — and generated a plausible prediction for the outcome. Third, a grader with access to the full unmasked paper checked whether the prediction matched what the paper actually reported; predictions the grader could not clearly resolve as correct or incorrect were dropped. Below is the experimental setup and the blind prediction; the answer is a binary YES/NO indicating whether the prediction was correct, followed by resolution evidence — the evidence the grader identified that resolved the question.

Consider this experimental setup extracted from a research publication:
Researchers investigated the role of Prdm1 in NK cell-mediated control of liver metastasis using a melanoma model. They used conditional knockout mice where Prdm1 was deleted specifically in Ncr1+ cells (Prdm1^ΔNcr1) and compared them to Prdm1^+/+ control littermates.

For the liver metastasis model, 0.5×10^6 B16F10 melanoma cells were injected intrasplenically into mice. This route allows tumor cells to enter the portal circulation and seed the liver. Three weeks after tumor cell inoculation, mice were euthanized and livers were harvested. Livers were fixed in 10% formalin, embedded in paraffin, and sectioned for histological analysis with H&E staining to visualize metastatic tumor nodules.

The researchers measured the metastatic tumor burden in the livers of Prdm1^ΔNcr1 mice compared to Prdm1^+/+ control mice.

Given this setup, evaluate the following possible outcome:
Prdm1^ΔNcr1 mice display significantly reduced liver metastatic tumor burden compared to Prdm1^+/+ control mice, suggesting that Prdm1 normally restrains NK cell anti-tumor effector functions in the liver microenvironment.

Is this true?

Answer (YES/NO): NO